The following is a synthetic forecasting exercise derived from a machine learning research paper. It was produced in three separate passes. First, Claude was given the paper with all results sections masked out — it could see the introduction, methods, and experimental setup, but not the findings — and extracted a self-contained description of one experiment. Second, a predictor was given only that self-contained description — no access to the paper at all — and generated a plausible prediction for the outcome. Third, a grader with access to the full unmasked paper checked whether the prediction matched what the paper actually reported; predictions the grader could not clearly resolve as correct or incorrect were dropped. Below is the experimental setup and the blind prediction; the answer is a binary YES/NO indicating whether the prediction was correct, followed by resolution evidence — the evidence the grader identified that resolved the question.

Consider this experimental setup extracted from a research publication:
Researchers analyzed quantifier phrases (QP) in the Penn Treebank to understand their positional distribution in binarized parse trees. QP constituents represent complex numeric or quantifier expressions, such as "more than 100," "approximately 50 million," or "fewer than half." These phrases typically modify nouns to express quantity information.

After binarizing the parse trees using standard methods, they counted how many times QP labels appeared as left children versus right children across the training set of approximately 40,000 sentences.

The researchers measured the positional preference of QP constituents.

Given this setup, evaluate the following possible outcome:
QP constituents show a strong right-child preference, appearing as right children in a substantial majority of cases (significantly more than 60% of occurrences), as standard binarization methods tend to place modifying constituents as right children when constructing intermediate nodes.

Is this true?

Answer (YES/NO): NO